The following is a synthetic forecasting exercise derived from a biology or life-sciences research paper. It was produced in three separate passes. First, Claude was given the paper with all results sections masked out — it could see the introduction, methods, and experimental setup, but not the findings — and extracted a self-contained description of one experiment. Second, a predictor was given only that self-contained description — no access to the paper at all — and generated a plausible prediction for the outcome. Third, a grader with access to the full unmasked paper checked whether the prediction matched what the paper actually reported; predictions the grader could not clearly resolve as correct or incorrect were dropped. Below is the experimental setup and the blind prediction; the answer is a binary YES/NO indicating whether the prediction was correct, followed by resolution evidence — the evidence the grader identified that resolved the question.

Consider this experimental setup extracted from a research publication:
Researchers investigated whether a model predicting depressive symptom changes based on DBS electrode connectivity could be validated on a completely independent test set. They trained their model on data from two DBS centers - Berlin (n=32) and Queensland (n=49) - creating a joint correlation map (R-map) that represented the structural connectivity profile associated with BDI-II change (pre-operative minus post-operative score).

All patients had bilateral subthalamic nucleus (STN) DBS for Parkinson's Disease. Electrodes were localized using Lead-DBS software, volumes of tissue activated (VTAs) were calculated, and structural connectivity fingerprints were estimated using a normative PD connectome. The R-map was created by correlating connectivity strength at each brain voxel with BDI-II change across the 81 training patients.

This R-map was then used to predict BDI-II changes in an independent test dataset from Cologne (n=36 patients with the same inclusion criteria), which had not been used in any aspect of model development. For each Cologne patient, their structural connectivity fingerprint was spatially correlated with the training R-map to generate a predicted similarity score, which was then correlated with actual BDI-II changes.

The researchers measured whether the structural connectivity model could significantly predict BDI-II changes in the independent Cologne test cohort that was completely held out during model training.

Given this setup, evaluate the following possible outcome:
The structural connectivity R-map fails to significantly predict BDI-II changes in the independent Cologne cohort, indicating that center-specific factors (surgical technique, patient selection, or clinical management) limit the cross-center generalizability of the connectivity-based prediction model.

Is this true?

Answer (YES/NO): NO